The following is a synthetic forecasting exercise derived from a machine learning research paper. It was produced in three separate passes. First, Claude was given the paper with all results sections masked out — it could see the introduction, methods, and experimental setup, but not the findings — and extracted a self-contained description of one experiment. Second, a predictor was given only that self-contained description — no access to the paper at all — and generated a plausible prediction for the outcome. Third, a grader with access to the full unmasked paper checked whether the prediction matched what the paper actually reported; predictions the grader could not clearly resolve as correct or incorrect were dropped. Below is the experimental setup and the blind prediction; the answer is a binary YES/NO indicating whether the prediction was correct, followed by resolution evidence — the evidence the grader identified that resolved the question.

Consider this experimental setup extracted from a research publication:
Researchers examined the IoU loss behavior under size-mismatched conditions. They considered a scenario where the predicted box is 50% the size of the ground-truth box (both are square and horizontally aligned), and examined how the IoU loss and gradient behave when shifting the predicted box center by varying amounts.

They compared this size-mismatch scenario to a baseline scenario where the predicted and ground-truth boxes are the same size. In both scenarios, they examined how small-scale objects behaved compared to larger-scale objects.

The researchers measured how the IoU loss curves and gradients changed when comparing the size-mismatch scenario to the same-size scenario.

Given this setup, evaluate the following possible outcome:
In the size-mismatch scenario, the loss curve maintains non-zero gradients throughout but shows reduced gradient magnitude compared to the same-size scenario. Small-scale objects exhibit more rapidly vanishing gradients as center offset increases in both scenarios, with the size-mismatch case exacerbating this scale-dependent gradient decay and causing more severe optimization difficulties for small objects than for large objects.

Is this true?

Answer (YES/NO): NO